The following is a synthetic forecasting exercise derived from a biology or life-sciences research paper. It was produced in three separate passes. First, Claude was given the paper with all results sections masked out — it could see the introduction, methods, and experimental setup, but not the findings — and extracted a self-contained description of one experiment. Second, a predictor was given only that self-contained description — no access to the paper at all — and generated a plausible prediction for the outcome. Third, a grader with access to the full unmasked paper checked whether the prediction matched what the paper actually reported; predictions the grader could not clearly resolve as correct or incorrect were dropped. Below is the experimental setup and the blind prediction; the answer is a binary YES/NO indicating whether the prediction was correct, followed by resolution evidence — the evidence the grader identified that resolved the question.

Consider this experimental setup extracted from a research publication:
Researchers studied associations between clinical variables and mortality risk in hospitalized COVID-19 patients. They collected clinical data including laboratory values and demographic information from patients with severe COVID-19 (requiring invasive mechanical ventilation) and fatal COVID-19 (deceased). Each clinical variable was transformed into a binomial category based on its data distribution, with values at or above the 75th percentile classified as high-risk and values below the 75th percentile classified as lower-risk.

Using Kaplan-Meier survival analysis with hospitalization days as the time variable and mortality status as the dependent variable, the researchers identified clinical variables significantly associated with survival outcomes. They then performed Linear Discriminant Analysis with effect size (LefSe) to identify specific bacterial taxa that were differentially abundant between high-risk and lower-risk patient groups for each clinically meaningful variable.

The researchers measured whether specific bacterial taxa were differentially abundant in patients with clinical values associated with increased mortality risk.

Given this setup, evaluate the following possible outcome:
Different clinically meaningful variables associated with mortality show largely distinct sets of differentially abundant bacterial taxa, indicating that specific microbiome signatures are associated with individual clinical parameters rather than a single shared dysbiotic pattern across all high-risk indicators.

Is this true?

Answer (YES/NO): NO